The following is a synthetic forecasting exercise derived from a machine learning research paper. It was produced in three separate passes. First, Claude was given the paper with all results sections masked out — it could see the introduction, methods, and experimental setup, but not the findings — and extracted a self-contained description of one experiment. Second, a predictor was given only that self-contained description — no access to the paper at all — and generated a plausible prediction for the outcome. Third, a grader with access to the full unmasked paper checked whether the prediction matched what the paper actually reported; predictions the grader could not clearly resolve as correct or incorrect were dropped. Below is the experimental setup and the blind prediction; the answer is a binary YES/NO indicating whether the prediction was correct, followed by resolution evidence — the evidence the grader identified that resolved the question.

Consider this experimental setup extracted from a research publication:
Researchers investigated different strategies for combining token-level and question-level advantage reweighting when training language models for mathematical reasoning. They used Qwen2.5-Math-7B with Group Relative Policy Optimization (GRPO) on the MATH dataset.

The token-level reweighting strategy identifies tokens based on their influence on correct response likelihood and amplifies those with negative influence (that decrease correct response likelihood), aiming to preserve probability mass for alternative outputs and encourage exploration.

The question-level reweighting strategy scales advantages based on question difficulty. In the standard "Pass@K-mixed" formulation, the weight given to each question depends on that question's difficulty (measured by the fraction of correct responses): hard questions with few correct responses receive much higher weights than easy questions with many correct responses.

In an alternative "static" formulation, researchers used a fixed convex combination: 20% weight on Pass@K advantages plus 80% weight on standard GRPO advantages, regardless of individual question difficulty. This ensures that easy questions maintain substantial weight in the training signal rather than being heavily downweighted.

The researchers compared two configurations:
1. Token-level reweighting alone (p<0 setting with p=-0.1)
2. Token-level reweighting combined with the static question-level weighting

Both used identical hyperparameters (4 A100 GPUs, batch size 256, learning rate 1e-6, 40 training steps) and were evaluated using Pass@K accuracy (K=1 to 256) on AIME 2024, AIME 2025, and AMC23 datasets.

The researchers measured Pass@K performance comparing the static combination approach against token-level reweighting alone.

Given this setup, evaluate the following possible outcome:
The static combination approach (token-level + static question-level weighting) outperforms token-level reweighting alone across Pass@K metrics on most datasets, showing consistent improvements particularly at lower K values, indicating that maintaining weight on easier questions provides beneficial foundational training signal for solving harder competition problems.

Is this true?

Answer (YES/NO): NO